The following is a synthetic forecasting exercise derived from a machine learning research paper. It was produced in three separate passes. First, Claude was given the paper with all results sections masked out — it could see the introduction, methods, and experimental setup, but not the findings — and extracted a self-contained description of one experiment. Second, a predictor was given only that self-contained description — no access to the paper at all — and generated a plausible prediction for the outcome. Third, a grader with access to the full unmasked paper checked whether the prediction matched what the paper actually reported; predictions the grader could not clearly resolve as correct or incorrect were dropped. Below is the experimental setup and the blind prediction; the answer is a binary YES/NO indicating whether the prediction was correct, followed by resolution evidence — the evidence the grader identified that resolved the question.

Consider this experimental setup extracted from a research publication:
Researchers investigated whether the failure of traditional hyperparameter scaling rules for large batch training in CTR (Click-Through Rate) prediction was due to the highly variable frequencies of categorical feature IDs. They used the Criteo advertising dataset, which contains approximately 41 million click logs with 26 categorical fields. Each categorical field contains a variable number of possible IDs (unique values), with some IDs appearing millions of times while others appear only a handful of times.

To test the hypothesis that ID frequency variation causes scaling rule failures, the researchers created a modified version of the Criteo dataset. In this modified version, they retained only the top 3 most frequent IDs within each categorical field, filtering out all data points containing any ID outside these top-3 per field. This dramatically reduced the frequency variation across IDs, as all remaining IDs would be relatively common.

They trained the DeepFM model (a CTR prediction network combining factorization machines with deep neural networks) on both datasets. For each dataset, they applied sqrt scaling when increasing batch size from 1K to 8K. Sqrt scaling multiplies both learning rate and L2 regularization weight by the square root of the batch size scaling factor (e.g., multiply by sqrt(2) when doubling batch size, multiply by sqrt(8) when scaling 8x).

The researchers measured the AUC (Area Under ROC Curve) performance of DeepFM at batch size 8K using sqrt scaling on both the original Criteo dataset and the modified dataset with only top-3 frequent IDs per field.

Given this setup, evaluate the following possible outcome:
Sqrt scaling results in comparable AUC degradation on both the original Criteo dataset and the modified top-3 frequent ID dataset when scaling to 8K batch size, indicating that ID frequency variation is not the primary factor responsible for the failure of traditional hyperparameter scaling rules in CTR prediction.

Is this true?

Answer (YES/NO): NO